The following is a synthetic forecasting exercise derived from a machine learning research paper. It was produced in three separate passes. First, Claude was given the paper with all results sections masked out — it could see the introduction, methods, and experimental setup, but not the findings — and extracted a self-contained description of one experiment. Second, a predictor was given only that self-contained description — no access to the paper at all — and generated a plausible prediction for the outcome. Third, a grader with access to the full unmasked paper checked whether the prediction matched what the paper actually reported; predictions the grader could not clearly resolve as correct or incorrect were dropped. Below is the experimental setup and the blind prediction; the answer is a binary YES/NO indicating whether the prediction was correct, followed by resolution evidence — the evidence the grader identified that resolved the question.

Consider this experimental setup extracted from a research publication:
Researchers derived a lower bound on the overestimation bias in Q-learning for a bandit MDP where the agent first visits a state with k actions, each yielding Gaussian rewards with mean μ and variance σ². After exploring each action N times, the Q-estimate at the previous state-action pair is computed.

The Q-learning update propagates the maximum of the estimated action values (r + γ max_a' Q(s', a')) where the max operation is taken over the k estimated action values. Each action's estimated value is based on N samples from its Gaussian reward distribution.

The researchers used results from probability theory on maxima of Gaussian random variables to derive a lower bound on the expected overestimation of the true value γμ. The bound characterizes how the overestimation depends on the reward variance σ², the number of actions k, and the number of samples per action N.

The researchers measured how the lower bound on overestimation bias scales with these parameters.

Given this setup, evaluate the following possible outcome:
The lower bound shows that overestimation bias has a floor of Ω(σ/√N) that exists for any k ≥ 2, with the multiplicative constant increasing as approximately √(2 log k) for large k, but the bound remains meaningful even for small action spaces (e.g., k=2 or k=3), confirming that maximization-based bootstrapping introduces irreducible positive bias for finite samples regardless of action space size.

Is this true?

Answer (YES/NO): NO